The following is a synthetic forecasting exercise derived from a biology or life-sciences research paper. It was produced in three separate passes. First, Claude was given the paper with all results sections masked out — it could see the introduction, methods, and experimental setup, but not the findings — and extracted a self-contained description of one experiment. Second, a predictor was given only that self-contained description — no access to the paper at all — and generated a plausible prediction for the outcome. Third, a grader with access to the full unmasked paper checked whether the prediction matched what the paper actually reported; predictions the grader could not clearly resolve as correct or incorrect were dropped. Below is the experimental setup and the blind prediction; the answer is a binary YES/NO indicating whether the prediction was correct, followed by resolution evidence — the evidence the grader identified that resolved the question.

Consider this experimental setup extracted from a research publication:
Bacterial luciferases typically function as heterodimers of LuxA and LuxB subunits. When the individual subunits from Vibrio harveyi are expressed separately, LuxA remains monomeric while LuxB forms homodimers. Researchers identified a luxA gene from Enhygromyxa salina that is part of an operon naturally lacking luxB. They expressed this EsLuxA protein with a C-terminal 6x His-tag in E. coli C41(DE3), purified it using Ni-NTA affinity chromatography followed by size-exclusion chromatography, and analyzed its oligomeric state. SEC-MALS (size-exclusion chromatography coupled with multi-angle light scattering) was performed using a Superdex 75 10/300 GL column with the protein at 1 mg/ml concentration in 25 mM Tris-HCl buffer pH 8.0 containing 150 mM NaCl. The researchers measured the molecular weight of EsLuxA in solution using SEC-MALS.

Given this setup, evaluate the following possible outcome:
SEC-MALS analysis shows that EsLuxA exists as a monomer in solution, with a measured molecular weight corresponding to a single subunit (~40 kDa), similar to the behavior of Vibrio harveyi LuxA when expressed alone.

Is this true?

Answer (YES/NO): NO